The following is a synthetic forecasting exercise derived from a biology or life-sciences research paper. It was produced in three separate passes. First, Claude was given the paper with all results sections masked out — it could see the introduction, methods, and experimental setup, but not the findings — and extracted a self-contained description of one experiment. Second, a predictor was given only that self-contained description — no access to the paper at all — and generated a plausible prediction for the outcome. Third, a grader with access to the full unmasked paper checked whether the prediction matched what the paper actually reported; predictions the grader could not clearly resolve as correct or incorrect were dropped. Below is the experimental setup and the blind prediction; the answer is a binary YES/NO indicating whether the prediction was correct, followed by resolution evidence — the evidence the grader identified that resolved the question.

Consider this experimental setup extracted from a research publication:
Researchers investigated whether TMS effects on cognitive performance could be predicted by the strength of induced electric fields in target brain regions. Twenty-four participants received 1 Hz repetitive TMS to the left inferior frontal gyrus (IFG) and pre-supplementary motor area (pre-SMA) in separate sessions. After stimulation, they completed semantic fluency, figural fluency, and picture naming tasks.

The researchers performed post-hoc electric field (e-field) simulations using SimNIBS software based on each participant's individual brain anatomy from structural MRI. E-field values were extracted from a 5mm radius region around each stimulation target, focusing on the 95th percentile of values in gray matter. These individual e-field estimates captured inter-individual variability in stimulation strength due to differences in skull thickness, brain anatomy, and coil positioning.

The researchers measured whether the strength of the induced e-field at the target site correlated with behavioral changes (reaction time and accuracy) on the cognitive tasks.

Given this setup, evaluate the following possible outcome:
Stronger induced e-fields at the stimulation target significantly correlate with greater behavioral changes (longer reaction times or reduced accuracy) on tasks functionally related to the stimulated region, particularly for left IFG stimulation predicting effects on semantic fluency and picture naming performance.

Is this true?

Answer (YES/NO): NO